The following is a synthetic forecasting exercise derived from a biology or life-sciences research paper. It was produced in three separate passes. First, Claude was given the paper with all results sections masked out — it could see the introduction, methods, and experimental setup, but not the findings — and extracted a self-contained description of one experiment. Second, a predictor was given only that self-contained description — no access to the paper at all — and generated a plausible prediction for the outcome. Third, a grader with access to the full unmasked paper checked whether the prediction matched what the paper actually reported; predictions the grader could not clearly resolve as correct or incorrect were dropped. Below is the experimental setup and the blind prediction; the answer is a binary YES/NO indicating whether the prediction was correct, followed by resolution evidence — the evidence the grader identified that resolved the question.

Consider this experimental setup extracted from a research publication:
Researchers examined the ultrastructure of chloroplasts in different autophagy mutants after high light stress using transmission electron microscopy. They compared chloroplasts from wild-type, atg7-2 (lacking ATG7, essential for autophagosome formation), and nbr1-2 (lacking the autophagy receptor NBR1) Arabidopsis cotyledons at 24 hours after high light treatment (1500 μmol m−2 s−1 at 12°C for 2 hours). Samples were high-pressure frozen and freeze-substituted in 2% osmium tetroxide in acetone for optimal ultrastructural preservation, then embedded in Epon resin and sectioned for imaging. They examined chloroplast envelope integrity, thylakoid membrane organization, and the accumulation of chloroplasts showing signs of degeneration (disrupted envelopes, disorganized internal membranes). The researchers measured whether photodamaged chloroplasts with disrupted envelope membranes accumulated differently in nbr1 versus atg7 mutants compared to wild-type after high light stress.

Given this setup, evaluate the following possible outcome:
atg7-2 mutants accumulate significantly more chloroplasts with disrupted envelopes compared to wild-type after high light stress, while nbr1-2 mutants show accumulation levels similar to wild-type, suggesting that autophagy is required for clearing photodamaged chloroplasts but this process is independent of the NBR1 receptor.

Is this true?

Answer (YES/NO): NO